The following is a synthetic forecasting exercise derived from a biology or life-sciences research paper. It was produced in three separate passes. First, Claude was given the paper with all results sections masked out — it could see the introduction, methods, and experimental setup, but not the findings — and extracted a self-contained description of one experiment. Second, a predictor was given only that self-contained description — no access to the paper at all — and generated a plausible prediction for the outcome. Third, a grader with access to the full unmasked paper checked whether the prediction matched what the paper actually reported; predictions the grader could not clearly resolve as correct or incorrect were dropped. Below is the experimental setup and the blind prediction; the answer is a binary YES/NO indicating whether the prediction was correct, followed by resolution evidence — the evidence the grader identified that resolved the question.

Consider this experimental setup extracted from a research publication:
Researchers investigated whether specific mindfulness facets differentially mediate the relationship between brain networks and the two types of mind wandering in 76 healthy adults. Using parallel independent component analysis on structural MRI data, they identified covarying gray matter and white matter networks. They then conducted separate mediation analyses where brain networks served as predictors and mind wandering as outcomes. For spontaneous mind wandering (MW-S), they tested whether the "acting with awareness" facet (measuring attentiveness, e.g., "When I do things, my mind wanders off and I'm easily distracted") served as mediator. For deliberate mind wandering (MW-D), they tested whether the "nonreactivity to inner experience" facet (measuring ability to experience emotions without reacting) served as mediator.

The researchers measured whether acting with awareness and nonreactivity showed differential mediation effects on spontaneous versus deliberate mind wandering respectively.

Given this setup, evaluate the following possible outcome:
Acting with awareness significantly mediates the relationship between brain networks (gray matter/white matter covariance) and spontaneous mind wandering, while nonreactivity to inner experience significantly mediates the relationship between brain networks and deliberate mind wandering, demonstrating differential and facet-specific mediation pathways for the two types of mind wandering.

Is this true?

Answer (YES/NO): NO